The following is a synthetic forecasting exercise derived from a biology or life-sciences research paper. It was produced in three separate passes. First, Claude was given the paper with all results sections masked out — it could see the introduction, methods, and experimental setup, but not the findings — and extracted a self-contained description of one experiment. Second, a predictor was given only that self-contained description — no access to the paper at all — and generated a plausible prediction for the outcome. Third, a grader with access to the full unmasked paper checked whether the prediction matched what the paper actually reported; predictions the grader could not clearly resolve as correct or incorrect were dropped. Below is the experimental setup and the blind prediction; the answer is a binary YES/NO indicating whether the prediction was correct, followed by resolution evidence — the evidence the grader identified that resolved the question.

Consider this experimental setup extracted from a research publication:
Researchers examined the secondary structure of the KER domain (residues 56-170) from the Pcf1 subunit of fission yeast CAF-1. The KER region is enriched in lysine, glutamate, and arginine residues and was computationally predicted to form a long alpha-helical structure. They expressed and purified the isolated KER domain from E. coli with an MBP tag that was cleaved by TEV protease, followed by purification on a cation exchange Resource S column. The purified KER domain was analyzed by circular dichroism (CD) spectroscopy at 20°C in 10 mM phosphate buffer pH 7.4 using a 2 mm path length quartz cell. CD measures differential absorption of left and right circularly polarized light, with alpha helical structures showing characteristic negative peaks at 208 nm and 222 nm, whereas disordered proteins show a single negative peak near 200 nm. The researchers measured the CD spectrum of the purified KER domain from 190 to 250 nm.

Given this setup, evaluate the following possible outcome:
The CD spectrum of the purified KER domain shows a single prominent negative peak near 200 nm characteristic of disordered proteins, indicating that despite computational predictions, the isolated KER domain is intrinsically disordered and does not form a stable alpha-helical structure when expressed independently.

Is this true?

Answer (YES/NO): NO